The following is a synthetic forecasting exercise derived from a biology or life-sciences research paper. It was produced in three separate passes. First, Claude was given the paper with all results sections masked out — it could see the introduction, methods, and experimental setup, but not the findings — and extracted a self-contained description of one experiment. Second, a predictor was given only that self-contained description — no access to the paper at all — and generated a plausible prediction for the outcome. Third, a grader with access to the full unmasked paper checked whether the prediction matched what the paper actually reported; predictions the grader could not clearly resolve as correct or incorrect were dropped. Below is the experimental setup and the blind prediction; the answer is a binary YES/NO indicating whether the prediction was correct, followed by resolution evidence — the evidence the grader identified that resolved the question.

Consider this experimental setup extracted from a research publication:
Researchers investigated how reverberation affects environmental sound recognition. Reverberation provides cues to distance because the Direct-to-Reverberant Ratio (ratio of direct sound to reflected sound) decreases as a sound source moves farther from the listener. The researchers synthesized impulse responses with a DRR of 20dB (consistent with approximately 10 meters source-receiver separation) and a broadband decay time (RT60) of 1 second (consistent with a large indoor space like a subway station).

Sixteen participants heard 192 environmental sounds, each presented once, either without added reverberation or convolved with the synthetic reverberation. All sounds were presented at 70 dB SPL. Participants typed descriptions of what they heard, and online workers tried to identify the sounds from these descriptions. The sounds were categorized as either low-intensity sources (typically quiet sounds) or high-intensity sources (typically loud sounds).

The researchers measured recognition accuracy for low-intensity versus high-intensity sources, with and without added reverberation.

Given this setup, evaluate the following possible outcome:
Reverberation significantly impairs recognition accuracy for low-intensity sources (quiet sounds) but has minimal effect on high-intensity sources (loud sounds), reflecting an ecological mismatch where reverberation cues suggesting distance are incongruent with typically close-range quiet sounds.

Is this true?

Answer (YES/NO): YES